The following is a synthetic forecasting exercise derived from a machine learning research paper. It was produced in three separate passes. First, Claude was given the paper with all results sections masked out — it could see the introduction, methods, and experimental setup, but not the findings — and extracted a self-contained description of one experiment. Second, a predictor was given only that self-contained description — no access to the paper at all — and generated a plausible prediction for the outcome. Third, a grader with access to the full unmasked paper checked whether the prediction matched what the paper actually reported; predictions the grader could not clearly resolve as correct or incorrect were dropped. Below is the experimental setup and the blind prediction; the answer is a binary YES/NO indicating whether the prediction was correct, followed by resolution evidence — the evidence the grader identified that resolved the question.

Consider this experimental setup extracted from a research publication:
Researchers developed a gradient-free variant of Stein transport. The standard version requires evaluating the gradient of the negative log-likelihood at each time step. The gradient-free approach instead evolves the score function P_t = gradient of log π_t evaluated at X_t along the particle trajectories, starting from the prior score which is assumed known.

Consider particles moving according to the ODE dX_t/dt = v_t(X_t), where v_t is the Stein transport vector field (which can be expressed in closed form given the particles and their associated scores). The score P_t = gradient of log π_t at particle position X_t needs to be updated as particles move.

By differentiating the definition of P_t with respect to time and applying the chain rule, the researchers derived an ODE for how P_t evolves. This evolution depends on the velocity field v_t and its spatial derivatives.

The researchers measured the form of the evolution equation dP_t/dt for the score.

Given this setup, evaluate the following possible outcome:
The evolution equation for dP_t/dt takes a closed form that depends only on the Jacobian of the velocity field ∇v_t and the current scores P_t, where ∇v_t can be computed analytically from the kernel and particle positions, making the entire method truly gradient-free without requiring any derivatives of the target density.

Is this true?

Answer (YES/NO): NO